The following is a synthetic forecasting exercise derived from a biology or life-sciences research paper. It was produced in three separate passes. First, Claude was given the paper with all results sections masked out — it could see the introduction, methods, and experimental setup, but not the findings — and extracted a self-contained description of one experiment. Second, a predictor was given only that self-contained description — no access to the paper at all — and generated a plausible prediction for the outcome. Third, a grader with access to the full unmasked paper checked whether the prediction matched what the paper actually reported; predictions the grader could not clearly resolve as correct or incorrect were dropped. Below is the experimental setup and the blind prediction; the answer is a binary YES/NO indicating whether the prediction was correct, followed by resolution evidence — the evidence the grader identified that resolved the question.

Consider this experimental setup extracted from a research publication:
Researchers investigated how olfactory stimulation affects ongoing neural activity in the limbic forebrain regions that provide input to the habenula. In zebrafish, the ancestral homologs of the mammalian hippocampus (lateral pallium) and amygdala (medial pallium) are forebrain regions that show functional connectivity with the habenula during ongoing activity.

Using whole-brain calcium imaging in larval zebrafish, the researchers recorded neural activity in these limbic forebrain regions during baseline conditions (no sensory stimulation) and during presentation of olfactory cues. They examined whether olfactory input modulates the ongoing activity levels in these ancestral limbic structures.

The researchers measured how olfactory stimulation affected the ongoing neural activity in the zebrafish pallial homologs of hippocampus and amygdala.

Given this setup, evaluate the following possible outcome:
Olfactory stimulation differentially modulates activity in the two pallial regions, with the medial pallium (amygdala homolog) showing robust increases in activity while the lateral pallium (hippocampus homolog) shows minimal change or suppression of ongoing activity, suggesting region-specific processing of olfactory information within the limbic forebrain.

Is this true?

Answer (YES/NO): NO